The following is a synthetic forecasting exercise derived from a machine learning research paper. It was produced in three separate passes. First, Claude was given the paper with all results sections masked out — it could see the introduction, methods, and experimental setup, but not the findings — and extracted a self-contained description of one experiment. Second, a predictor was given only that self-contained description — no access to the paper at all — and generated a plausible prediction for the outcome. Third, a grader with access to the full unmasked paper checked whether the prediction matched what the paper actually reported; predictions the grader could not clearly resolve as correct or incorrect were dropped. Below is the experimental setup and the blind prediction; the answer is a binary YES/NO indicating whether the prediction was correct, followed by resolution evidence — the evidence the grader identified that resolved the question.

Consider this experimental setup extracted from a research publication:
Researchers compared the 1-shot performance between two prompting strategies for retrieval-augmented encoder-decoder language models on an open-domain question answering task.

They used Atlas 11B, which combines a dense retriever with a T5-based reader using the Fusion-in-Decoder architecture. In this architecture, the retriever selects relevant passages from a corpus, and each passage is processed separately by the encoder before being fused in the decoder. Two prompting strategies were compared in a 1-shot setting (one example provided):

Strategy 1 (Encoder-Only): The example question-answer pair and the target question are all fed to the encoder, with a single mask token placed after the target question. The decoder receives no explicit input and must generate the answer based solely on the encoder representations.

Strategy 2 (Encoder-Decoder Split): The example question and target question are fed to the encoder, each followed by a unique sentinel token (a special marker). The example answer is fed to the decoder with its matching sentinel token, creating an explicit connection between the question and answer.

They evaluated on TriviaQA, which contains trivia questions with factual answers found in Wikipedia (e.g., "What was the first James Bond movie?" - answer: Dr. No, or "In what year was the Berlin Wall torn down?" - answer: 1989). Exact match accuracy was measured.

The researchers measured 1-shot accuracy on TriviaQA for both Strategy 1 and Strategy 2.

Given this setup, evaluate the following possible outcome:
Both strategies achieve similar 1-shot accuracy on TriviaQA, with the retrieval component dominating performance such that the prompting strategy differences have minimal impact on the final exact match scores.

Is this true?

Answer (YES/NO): NO